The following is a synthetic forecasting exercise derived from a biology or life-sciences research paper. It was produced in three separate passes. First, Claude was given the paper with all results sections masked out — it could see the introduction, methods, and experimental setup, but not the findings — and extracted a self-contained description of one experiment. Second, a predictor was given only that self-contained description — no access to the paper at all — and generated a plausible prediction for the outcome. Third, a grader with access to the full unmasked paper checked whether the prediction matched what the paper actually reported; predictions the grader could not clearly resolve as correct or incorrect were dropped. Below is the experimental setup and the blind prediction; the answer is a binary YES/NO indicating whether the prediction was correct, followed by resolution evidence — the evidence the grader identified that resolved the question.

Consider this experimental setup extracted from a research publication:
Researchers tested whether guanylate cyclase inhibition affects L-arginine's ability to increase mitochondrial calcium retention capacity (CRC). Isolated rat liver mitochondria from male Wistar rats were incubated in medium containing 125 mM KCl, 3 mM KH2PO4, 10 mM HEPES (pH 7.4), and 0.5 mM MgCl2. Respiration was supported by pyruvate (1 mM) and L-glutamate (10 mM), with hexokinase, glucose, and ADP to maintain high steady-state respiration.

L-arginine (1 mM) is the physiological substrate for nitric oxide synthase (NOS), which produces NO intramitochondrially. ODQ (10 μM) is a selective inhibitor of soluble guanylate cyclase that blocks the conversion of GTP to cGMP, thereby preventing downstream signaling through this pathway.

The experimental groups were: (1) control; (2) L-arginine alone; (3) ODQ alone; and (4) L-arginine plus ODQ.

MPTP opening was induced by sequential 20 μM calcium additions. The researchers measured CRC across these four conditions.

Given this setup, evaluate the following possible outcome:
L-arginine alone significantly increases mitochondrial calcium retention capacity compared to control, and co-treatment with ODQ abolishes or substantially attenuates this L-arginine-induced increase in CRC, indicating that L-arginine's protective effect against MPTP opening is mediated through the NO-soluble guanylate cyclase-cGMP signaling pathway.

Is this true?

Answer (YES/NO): YES